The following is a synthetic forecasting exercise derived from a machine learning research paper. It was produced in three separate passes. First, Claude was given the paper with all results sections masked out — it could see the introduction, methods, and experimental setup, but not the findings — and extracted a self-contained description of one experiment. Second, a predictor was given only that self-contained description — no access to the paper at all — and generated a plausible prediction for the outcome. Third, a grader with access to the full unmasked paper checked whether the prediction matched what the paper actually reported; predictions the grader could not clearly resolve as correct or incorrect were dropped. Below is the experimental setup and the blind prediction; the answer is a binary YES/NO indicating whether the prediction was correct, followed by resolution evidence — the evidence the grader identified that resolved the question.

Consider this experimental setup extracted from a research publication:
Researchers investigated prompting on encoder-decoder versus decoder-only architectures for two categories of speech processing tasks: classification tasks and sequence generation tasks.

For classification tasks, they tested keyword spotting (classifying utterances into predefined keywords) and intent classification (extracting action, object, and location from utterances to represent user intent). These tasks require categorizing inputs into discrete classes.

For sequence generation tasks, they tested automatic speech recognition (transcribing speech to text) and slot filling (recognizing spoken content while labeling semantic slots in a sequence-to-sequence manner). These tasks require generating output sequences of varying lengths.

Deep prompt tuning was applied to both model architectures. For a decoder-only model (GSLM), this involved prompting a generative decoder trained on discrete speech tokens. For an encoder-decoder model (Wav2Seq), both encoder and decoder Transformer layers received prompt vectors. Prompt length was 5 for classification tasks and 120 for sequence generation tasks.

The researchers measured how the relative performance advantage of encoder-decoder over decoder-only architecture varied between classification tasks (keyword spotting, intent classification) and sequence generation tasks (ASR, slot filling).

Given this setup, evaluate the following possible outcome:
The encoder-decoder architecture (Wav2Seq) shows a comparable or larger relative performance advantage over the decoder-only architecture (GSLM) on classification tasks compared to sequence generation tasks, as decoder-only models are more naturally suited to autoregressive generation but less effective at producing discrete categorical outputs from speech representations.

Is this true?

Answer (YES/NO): NO